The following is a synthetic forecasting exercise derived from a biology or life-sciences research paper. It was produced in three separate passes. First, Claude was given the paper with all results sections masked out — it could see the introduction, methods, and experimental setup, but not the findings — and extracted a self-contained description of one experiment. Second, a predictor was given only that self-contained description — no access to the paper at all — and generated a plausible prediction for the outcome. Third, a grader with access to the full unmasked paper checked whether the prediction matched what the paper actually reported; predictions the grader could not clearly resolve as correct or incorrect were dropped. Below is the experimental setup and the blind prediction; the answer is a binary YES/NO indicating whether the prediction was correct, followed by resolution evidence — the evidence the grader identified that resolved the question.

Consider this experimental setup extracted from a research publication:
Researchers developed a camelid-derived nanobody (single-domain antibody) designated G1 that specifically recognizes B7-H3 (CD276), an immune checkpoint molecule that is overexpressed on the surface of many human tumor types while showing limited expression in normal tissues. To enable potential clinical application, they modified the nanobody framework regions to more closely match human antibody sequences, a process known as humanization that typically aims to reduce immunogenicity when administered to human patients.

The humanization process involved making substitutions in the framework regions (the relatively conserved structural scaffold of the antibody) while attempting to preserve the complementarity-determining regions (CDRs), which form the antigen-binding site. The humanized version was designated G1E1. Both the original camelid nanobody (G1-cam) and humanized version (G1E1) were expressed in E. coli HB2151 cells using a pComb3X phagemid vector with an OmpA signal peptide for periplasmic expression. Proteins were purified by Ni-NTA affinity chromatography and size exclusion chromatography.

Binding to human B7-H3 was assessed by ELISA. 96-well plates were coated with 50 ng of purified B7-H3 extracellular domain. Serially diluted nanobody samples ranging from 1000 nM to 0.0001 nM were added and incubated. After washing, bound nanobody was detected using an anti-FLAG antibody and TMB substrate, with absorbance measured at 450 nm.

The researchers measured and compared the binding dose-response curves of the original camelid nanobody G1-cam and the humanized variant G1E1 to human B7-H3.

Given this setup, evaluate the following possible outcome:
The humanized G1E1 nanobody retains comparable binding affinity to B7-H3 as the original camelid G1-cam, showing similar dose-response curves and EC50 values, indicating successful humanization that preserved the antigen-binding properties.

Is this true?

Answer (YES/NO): NO